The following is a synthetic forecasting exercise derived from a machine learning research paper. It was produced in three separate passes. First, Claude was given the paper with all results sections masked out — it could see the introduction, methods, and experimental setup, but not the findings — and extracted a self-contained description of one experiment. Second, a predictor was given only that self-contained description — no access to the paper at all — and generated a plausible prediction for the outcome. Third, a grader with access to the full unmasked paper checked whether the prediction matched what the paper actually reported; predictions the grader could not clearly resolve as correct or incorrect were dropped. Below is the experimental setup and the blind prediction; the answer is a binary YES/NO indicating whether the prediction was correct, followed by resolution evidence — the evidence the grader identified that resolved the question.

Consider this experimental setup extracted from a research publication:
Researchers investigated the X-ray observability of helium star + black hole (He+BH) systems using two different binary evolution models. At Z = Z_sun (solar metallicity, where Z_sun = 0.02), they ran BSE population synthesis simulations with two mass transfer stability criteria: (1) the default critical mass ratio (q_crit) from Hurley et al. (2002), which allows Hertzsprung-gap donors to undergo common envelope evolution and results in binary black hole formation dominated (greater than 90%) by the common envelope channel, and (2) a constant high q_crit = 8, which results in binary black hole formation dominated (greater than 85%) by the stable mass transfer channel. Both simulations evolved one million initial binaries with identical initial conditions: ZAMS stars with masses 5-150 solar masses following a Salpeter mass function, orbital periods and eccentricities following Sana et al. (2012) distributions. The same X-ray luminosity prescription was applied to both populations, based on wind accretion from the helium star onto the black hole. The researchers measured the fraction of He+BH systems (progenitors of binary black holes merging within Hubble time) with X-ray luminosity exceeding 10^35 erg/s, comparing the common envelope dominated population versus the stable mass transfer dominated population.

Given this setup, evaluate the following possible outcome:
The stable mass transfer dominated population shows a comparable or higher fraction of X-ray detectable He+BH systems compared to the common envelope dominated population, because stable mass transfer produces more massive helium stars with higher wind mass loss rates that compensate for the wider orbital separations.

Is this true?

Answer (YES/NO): NO